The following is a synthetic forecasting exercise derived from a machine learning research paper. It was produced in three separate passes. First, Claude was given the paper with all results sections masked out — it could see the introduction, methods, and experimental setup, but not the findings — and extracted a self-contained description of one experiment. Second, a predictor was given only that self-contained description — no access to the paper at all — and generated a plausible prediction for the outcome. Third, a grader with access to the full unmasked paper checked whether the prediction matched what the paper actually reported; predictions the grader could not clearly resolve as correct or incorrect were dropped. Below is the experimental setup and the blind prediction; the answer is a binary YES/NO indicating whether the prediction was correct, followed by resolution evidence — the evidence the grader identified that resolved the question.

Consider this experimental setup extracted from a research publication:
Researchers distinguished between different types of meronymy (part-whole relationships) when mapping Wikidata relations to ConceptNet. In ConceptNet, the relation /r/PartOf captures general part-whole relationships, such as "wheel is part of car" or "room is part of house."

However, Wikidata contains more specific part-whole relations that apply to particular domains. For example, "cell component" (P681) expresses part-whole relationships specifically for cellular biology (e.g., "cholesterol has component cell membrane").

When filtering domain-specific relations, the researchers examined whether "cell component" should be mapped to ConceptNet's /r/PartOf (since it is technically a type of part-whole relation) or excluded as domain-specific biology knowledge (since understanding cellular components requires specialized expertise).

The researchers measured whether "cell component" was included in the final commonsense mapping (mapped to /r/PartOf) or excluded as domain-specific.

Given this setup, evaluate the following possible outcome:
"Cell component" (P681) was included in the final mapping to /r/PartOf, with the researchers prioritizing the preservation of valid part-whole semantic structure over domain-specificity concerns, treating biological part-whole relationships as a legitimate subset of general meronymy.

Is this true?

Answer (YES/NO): NO